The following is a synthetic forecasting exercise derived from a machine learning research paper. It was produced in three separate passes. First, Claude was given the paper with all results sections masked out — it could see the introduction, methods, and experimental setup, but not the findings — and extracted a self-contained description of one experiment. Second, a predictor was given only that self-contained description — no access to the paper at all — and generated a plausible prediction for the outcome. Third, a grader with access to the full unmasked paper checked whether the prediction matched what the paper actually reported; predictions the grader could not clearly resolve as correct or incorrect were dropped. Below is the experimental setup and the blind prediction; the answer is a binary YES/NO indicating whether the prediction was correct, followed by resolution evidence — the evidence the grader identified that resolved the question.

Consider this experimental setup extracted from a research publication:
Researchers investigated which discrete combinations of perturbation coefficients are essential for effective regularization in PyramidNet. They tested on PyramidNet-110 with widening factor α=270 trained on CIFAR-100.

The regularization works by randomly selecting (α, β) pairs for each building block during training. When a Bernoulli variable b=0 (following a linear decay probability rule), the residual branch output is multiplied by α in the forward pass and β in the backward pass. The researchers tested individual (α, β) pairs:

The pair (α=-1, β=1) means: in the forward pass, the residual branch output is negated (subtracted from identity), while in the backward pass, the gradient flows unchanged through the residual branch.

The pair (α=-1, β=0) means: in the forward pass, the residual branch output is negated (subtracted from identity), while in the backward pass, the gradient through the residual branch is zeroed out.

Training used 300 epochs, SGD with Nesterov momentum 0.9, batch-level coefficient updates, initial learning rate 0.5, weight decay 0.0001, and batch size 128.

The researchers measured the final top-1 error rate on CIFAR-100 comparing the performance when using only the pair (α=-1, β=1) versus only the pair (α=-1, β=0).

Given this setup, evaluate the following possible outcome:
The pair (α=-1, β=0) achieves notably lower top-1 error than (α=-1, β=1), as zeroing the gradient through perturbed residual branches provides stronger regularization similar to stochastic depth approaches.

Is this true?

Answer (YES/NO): YES